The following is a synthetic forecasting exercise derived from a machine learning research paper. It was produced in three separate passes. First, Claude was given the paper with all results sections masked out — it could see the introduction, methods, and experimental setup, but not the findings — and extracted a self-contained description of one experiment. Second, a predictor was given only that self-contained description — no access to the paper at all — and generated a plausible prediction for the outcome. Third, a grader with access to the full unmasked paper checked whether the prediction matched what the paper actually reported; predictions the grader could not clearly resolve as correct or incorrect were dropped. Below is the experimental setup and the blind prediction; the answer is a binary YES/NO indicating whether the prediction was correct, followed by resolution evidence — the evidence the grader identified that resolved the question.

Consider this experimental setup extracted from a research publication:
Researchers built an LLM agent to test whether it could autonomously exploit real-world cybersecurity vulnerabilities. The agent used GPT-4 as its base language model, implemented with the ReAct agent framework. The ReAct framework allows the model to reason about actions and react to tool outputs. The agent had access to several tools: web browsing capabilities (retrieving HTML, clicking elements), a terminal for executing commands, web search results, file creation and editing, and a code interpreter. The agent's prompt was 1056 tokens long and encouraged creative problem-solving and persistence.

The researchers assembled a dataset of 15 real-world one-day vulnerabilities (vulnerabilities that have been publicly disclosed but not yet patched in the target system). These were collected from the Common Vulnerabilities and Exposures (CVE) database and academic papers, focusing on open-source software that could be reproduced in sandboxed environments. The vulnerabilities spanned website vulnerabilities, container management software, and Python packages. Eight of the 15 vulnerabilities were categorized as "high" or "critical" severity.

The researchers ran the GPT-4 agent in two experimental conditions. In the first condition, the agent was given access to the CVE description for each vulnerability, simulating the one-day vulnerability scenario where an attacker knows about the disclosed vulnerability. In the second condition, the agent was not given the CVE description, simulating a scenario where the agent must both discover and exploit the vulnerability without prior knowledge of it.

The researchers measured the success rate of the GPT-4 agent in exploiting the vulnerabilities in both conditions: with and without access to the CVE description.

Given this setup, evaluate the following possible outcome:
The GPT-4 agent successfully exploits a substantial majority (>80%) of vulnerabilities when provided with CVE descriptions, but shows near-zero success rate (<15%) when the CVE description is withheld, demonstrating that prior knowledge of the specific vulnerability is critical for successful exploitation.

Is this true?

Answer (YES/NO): YES